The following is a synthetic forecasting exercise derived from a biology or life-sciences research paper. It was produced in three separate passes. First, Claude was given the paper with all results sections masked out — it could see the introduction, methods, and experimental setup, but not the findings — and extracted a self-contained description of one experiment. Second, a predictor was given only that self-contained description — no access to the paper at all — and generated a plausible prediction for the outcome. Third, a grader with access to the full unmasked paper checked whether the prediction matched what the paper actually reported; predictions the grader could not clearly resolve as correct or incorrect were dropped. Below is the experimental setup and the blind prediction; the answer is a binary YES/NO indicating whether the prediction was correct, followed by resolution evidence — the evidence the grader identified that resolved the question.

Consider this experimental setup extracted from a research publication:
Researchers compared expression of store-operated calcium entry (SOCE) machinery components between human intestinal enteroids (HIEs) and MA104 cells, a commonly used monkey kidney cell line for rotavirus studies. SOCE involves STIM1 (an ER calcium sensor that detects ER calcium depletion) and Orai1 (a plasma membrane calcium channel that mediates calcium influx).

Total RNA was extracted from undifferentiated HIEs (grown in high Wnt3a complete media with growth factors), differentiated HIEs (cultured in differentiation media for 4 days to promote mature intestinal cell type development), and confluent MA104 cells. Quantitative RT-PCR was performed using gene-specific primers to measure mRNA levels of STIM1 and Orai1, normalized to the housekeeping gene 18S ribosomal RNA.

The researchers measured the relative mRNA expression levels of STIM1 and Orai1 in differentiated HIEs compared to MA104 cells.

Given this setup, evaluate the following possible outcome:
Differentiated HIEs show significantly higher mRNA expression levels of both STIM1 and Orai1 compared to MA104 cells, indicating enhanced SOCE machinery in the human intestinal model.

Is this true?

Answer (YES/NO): NO